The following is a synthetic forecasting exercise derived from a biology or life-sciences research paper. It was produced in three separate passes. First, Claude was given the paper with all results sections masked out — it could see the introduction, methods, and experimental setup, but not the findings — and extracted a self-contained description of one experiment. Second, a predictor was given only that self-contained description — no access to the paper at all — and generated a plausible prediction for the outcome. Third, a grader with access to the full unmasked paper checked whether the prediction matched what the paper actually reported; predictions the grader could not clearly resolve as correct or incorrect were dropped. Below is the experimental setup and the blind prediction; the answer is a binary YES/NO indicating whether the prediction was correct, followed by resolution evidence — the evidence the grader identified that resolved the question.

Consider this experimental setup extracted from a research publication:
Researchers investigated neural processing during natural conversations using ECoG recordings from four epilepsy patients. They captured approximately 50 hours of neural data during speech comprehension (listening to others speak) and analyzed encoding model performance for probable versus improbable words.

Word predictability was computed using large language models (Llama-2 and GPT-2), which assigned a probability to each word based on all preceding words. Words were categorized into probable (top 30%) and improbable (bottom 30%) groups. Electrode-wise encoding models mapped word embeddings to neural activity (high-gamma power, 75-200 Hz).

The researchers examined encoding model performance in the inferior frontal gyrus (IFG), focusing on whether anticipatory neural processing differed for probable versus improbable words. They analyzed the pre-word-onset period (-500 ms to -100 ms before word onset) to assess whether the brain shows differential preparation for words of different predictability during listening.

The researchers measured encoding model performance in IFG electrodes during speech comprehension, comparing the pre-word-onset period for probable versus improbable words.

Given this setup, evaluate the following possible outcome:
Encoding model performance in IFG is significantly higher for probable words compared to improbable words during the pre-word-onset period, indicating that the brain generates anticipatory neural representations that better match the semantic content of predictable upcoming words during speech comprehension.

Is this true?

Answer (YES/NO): YES